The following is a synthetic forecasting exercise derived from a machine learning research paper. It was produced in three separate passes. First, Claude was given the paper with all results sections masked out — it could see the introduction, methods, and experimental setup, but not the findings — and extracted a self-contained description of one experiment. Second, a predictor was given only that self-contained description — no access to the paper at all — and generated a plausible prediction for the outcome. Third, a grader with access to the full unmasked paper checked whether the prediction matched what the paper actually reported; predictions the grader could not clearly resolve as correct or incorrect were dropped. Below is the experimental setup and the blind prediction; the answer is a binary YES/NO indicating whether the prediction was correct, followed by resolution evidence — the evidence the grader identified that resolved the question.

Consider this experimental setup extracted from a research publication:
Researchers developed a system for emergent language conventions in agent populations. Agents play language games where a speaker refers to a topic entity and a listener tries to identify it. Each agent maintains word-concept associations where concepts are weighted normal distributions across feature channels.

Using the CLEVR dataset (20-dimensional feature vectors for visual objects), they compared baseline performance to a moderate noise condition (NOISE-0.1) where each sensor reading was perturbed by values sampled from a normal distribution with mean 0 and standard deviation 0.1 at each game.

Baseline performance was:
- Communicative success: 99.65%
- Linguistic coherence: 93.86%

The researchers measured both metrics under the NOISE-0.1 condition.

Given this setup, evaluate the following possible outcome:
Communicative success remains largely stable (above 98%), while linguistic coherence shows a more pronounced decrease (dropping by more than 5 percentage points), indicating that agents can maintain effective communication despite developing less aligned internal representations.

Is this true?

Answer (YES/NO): YES